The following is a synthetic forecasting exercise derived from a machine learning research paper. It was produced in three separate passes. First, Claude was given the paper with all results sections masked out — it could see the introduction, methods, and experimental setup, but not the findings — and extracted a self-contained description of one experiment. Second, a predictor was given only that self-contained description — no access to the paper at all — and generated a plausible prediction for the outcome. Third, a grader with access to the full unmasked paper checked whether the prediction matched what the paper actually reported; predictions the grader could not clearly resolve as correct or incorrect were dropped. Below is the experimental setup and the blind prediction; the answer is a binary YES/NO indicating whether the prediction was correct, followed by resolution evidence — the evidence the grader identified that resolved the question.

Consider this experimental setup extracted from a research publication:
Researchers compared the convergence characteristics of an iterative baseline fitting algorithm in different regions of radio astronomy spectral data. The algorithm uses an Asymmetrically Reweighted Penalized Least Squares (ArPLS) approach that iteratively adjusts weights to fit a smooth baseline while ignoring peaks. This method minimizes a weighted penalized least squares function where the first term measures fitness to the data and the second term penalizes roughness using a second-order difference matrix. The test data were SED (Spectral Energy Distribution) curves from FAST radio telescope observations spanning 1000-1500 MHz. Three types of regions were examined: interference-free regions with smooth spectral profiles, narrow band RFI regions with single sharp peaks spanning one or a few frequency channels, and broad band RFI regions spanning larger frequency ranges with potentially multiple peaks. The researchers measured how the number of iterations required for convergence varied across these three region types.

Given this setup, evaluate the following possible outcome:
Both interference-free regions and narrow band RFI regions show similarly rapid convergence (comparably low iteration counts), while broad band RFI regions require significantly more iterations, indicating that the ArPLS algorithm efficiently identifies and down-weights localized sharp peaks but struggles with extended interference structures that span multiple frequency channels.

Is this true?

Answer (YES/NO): YES